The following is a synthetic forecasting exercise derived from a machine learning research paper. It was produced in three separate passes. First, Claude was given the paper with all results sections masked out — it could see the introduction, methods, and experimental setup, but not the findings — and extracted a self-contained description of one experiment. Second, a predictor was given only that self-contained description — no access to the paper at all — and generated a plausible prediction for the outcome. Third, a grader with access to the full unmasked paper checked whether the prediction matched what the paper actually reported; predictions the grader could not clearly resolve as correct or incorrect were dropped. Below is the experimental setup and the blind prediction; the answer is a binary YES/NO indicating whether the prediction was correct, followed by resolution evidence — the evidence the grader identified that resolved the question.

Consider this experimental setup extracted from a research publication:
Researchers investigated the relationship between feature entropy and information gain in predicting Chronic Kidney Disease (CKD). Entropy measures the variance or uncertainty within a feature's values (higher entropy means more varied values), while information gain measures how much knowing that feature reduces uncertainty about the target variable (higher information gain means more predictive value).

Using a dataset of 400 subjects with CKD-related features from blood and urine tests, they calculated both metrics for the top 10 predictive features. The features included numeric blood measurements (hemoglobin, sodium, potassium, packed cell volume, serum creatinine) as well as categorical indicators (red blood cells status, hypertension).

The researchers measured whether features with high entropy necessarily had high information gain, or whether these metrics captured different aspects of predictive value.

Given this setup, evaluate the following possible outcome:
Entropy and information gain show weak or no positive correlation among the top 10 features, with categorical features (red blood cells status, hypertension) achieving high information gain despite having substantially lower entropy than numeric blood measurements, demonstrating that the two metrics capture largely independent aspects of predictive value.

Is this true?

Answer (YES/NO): NO